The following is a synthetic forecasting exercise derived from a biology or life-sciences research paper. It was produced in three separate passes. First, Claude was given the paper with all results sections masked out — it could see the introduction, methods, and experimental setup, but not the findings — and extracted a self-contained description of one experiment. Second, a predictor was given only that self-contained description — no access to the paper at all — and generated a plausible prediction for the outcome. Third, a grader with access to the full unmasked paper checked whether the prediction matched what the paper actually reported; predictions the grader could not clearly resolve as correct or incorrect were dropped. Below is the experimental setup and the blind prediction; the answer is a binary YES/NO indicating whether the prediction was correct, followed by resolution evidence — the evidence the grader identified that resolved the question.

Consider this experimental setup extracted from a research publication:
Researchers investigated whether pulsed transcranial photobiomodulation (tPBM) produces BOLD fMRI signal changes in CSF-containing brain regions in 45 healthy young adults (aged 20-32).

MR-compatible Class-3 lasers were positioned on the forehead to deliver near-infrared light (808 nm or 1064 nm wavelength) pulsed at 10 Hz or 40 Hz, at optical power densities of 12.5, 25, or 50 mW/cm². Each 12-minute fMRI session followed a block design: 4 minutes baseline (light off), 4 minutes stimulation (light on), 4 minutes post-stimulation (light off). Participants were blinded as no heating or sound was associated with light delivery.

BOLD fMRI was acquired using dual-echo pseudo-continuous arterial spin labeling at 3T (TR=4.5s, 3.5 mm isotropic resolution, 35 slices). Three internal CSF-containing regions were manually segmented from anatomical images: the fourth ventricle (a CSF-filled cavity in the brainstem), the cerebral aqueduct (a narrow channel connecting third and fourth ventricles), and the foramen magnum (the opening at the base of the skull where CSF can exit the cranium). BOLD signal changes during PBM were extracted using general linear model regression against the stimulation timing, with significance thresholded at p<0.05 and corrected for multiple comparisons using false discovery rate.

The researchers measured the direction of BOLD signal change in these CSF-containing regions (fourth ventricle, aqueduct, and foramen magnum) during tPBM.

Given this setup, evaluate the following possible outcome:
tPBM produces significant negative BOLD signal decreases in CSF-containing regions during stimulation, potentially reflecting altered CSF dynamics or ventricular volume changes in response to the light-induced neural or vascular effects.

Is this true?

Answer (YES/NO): NO